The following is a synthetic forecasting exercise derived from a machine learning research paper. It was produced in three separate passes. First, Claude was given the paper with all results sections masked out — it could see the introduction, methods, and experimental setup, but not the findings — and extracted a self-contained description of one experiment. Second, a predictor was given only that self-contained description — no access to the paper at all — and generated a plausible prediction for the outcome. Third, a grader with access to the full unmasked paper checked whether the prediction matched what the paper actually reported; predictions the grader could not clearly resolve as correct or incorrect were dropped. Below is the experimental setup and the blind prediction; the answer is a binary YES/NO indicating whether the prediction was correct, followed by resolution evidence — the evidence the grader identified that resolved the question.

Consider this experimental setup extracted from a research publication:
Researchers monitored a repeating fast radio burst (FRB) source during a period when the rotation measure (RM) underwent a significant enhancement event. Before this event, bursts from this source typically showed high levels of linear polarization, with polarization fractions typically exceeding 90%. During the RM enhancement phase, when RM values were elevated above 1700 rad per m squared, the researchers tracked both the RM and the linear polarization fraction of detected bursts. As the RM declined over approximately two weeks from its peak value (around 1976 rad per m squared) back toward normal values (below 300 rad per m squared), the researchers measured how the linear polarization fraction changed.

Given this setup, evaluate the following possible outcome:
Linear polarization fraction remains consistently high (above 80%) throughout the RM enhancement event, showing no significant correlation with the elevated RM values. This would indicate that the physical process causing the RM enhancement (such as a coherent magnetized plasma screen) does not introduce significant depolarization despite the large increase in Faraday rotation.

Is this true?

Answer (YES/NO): NO